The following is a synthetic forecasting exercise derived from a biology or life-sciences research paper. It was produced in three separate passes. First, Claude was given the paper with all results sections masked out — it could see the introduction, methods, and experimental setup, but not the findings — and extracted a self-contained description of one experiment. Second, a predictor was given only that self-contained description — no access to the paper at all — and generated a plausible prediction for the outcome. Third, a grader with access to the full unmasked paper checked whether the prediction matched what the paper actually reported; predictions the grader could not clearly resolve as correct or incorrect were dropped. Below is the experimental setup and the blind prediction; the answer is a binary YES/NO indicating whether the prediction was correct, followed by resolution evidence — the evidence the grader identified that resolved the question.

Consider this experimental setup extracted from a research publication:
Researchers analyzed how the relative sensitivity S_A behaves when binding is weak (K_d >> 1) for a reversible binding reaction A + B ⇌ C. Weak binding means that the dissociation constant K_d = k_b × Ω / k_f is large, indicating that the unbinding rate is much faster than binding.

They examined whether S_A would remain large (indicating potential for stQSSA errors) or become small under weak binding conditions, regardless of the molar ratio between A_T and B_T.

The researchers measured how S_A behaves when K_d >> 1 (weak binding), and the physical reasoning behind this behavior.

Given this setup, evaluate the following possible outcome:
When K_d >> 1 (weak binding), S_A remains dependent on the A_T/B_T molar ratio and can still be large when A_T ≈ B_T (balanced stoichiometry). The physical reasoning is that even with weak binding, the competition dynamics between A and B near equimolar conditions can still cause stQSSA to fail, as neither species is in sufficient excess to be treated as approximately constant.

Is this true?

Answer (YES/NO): NO